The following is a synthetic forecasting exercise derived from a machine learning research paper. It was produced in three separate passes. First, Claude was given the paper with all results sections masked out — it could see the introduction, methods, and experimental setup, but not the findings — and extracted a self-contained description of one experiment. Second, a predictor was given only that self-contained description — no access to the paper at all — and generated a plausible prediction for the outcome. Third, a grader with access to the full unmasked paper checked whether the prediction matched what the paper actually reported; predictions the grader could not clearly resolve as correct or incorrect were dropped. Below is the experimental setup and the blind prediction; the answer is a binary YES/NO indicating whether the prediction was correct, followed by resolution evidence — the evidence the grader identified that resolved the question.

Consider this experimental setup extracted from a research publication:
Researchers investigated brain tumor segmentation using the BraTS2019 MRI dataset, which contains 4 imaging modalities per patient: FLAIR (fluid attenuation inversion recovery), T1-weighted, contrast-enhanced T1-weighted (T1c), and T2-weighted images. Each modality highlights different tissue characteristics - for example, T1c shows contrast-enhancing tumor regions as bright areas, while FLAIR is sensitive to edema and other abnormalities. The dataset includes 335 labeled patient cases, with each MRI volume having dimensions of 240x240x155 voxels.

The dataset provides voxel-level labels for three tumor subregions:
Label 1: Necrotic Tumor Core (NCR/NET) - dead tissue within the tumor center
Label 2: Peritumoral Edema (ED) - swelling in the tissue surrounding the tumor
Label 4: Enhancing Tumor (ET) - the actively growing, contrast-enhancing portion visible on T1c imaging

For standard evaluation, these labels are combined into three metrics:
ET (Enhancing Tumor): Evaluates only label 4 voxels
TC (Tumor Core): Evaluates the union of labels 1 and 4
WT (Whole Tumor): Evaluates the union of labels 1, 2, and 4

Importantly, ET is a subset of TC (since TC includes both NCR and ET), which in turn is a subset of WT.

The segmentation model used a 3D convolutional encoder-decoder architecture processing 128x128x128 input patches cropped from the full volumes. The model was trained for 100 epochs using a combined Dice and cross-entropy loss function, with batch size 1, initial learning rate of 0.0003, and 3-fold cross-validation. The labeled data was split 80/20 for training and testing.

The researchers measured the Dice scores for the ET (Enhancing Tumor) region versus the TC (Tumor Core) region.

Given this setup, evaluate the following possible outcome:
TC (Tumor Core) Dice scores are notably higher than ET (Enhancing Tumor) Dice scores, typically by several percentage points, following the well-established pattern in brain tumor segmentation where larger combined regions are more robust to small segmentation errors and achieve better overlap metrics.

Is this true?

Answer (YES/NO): NO